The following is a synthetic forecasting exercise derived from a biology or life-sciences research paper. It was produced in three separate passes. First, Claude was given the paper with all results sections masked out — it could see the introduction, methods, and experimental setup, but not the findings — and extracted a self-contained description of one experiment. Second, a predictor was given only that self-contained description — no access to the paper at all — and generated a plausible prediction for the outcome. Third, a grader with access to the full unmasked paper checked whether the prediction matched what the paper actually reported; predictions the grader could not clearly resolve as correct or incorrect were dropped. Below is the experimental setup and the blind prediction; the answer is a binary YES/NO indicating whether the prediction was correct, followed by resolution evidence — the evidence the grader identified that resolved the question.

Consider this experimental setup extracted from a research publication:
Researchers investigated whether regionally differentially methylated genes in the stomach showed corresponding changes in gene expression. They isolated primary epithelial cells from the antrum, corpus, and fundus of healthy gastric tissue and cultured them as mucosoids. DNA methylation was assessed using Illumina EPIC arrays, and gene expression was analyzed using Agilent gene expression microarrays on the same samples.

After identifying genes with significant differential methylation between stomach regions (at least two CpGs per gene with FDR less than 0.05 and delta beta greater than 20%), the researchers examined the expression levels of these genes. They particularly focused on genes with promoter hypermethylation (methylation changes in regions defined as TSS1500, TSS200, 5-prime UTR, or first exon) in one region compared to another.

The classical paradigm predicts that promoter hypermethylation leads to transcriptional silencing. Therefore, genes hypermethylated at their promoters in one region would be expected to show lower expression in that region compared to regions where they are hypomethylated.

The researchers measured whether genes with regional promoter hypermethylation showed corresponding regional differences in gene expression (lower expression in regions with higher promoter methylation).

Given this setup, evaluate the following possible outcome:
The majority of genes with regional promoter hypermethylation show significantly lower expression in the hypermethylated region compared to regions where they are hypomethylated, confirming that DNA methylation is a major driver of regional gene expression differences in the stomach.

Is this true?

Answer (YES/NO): NO